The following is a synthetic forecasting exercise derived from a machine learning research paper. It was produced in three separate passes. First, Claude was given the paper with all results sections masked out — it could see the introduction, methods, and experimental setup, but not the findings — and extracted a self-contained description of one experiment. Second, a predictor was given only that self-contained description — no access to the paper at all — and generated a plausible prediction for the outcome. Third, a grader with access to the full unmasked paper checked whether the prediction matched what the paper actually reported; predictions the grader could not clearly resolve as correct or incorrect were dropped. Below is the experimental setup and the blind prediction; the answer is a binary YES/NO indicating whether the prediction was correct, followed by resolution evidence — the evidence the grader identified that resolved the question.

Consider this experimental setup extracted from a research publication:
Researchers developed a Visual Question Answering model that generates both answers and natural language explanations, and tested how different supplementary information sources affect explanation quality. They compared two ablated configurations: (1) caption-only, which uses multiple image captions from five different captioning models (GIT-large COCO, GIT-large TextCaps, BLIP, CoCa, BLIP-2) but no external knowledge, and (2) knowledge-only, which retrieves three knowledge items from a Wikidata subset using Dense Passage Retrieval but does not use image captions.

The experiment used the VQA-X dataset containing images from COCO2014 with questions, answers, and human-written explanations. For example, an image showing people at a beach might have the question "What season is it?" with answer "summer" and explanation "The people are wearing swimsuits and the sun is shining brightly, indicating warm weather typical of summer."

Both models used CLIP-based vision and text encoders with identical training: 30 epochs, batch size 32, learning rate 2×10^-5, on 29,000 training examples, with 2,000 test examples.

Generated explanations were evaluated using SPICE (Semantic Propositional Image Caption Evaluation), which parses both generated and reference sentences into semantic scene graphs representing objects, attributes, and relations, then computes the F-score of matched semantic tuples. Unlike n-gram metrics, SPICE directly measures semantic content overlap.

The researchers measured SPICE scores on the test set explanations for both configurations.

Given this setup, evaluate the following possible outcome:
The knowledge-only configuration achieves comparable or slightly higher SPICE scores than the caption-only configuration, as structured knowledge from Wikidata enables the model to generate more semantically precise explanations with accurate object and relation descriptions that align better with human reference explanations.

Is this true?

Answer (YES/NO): YES